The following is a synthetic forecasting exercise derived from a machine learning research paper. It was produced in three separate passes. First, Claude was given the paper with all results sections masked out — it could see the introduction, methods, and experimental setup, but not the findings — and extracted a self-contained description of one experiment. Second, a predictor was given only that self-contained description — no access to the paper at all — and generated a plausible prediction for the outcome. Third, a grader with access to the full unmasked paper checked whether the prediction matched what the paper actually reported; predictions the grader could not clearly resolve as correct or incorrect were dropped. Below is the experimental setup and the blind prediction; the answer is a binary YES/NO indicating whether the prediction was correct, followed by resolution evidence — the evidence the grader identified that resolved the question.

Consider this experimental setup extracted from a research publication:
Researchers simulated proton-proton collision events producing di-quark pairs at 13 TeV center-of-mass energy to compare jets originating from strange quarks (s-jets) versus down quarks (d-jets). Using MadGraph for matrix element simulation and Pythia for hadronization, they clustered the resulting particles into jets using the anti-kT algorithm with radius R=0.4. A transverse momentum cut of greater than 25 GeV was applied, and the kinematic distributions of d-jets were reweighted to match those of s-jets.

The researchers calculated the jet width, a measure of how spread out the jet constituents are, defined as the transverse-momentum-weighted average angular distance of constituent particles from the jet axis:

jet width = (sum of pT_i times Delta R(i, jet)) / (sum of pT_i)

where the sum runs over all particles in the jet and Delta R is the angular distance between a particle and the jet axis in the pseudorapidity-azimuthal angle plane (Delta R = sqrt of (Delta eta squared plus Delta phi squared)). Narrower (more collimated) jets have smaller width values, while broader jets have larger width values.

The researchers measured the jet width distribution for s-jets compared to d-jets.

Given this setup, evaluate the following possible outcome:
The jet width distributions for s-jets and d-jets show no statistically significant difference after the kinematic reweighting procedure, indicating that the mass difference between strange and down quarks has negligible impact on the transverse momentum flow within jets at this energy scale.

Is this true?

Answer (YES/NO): NO